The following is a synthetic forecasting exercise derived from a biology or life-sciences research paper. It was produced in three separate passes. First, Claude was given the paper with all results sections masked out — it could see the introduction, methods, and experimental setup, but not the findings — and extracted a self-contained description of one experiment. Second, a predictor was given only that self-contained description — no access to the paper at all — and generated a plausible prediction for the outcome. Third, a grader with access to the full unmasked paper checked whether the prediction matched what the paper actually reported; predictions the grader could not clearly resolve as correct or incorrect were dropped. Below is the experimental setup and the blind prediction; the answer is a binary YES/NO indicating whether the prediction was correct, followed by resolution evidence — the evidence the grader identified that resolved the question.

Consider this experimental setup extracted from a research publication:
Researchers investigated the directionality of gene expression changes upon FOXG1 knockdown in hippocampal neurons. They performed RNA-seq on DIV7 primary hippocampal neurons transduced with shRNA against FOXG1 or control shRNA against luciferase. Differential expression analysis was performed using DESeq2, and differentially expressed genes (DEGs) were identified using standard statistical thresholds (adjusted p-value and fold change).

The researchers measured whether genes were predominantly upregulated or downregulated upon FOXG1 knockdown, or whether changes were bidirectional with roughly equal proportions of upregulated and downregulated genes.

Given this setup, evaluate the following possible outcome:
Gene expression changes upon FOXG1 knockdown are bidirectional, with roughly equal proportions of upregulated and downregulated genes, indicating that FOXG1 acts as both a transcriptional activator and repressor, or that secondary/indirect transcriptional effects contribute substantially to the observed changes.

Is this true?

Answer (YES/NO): NO